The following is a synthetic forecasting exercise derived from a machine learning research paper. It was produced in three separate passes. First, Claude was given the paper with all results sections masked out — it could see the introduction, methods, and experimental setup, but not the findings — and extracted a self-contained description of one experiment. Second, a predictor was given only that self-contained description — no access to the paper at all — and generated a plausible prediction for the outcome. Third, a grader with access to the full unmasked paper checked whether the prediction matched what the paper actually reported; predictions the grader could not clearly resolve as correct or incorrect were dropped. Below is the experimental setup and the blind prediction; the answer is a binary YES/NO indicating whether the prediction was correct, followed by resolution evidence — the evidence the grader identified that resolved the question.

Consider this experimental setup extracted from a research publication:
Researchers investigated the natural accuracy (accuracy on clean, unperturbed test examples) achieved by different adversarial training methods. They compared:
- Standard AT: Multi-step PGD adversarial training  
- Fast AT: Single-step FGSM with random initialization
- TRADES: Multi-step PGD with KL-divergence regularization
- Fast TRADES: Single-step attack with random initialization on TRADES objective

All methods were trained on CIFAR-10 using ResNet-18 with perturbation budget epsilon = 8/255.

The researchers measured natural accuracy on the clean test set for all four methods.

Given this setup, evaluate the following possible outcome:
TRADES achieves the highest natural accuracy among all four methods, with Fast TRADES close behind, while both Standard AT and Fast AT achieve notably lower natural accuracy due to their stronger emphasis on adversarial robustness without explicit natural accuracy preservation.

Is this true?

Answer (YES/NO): NO